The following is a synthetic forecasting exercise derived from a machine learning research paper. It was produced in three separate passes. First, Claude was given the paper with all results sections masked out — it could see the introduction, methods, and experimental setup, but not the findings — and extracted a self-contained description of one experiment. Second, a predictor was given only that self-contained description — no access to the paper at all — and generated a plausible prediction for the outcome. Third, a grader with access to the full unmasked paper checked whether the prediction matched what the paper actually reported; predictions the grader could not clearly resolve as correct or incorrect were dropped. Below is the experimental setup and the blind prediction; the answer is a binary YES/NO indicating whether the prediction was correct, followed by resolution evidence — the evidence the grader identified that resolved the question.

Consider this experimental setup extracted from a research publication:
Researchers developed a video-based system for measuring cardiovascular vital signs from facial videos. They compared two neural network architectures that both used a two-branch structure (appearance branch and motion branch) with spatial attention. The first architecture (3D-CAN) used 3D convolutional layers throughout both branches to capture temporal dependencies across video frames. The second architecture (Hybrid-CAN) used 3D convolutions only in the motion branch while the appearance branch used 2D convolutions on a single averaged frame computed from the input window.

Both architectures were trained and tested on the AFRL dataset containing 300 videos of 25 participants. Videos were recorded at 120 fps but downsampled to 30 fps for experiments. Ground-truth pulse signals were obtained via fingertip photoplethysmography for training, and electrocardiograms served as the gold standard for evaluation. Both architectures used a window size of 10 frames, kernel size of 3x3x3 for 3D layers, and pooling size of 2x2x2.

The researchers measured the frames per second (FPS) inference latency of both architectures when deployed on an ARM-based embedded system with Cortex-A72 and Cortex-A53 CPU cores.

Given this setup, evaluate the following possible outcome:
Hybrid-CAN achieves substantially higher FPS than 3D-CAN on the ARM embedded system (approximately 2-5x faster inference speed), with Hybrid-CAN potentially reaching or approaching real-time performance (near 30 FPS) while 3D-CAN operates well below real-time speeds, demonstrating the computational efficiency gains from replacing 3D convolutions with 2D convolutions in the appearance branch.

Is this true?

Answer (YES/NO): NO